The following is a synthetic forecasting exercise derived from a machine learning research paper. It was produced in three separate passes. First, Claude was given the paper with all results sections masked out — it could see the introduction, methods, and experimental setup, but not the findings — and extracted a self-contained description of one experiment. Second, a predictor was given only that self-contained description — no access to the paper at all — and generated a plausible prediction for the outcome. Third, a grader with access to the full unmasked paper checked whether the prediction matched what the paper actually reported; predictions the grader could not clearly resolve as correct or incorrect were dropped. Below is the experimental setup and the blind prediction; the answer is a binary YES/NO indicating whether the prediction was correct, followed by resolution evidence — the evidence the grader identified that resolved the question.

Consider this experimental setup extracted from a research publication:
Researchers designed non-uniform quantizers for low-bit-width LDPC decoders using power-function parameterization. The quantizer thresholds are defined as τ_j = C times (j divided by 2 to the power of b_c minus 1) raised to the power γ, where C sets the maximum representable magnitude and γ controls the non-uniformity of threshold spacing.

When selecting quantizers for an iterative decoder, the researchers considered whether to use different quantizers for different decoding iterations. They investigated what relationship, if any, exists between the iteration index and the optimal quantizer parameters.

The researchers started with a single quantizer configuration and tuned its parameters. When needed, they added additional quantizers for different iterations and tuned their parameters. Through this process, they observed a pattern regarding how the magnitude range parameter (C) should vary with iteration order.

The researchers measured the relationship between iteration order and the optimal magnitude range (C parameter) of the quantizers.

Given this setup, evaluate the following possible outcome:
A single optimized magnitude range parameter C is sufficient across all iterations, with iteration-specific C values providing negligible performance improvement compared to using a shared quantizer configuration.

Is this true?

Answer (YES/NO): NO